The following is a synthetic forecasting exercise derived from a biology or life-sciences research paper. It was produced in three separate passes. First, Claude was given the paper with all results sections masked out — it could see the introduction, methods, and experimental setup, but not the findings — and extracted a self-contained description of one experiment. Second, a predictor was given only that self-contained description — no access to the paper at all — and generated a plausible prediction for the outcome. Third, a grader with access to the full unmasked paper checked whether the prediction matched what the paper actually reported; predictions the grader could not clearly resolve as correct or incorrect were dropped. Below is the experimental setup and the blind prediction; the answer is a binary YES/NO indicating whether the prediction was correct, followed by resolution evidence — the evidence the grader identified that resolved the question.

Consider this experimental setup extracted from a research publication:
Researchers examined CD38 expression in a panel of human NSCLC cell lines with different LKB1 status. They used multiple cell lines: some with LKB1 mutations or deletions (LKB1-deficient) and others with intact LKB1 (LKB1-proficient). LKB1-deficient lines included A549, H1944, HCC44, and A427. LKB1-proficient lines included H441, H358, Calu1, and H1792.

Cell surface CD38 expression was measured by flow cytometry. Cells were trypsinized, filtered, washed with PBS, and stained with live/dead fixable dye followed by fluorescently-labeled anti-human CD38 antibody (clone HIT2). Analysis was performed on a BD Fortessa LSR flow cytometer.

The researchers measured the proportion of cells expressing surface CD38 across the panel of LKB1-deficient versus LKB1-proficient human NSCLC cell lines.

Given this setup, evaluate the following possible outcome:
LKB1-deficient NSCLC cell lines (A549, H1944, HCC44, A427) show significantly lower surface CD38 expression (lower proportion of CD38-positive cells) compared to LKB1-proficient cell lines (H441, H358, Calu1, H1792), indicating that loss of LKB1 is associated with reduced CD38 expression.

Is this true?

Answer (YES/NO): NO